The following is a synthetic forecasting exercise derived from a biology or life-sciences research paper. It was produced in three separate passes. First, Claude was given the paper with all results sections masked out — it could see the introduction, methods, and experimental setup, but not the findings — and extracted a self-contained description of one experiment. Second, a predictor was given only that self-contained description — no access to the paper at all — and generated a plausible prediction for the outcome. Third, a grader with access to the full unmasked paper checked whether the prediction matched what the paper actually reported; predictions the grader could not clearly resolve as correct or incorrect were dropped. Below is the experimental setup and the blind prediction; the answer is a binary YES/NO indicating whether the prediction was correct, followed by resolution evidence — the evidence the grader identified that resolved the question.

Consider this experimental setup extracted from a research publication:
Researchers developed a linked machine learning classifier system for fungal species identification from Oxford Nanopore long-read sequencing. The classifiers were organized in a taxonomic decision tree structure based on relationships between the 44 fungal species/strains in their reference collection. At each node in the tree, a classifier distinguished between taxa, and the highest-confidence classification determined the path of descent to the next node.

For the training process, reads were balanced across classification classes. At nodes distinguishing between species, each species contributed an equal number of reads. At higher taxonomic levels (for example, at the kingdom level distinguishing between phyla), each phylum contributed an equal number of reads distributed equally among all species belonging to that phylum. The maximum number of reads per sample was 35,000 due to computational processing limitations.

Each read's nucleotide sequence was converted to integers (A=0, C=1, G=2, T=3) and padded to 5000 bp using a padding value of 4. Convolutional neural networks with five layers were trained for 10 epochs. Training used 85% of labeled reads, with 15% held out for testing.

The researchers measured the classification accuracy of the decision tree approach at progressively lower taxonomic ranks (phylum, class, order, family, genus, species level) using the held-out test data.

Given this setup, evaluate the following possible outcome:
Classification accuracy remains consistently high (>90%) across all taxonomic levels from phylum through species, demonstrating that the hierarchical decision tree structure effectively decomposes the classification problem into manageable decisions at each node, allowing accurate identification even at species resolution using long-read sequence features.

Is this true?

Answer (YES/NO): YES